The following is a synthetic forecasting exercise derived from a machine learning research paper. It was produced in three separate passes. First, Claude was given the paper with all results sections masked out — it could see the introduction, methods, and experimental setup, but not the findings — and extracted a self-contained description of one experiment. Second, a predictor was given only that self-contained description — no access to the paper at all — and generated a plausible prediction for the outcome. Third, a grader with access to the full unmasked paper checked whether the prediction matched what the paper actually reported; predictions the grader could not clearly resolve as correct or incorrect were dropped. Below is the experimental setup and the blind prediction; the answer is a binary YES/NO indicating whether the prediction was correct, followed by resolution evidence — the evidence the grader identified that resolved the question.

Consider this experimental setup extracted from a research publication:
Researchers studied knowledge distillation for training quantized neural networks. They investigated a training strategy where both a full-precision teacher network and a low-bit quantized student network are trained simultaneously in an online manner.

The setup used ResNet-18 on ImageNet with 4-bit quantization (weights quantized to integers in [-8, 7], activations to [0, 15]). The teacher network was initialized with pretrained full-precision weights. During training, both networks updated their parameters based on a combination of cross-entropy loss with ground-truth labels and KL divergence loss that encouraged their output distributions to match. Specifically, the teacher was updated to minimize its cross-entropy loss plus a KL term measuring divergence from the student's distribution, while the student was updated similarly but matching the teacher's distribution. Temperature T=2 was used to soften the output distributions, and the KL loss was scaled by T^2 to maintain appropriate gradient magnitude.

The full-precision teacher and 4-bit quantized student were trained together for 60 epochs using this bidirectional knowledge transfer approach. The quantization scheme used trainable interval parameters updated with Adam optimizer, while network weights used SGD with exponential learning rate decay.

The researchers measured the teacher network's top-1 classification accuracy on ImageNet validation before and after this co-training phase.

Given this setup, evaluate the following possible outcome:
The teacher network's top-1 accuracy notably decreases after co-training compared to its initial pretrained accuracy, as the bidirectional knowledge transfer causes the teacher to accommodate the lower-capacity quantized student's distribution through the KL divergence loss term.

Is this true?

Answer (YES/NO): NO